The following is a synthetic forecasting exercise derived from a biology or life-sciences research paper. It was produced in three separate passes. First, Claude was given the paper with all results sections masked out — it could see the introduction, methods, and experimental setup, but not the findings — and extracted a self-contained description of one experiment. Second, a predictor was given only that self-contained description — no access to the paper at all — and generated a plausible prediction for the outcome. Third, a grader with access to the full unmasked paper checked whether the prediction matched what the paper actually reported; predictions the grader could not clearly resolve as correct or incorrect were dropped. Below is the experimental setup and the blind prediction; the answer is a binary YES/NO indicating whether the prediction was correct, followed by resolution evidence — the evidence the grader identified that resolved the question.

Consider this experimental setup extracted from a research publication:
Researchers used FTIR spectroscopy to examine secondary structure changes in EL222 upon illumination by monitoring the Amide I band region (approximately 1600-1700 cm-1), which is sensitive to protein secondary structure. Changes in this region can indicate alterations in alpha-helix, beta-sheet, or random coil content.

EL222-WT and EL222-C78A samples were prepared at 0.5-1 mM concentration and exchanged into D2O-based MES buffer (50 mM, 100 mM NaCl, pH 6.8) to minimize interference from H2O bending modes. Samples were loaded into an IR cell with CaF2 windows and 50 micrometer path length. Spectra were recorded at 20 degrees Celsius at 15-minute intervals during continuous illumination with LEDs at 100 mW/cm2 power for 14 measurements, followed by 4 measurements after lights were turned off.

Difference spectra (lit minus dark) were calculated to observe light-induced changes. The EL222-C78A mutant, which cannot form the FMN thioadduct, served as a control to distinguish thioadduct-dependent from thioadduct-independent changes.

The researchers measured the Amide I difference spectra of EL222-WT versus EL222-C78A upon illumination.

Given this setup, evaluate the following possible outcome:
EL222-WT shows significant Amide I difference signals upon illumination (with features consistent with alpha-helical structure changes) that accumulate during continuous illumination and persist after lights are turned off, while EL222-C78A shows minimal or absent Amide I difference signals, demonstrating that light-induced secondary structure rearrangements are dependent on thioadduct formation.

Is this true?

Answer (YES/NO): NO